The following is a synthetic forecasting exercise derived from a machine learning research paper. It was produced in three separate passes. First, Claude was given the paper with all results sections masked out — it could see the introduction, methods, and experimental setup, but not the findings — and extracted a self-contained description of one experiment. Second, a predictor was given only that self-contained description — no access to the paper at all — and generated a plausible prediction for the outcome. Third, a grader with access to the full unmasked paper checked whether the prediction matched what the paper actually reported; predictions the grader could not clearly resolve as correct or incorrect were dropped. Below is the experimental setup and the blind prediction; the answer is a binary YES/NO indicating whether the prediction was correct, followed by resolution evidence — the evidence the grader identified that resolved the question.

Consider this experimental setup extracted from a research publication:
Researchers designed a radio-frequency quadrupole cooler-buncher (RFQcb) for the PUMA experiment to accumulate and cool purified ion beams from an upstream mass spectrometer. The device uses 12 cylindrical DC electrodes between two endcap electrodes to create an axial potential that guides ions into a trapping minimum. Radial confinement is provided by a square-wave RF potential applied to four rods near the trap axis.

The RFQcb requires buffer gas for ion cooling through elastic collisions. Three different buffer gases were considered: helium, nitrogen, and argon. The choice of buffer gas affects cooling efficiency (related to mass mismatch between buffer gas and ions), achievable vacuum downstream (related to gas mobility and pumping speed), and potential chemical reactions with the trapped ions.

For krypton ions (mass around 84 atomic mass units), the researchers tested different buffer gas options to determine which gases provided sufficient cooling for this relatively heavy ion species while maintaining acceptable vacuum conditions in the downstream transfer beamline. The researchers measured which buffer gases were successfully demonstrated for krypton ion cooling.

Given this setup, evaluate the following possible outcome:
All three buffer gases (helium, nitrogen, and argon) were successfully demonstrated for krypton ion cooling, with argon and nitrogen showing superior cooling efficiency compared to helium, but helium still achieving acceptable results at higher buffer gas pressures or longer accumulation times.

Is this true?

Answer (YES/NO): NO